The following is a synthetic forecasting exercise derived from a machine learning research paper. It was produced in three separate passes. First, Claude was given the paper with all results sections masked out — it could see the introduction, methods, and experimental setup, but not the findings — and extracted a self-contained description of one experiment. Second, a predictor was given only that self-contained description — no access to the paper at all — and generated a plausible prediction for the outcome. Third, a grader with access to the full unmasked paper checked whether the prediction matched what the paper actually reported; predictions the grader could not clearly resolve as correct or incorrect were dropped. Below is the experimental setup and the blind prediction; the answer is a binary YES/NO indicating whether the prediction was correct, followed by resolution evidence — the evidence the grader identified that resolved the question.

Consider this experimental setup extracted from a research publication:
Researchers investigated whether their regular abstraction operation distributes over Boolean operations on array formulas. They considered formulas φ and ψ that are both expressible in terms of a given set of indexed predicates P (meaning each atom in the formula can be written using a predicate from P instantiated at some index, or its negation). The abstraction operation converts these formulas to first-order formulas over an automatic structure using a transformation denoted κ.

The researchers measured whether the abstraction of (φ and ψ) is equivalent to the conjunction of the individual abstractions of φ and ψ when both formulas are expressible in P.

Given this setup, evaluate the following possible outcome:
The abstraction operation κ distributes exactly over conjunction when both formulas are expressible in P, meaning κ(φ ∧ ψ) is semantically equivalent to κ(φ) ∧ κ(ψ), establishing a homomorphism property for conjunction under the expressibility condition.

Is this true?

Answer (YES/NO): YES